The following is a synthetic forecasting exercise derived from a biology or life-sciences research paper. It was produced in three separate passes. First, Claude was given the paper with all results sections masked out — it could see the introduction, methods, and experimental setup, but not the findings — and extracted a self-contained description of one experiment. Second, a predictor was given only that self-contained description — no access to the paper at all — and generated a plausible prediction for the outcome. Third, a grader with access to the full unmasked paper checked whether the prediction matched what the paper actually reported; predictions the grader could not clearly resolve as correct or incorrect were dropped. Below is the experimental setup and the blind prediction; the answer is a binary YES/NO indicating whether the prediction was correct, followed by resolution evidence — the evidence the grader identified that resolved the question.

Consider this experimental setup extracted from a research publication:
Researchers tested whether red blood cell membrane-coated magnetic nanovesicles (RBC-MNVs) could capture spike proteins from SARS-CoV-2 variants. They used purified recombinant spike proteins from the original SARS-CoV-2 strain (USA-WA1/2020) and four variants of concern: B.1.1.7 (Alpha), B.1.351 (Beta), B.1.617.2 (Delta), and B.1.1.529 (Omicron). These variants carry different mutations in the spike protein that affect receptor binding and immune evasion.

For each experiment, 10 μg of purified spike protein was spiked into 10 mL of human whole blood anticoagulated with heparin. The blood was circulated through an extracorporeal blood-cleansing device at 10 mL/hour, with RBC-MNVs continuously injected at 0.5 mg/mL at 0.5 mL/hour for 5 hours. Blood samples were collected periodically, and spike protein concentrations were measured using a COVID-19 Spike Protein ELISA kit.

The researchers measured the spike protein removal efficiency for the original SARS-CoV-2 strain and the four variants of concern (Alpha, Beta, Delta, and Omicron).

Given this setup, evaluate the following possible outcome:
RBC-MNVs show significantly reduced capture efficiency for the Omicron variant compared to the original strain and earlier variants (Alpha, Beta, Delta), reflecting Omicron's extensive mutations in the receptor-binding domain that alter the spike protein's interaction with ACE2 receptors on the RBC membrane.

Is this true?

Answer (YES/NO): NO